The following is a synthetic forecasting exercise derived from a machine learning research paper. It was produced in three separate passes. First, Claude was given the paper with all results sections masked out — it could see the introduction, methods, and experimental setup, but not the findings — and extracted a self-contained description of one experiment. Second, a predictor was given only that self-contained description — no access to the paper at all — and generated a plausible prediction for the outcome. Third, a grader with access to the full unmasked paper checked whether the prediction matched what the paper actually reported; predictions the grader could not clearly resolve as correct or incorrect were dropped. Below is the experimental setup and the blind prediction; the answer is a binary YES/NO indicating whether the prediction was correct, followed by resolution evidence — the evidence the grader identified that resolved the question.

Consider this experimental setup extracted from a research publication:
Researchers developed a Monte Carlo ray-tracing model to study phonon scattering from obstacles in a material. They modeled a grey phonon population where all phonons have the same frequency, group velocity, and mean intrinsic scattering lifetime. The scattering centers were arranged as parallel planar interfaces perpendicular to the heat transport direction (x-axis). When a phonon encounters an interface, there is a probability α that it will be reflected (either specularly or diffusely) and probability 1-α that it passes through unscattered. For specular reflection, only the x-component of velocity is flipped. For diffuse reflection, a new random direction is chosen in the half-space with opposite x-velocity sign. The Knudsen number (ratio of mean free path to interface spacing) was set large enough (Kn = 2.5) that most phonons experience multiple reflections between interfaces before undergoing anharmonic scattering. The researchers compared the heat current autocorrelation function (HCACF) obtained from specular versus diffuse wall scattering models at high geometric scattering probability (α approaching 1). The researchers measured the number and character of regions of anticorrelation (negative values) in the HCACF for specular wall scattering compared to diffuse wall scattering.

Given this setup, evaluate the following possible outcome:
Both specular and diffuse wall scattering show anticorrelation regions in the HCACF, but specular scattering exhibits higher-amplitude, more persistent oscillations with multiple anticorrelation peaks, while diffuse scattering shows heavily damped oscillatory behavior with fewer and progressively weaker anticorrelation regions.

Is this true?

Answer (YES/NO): NO